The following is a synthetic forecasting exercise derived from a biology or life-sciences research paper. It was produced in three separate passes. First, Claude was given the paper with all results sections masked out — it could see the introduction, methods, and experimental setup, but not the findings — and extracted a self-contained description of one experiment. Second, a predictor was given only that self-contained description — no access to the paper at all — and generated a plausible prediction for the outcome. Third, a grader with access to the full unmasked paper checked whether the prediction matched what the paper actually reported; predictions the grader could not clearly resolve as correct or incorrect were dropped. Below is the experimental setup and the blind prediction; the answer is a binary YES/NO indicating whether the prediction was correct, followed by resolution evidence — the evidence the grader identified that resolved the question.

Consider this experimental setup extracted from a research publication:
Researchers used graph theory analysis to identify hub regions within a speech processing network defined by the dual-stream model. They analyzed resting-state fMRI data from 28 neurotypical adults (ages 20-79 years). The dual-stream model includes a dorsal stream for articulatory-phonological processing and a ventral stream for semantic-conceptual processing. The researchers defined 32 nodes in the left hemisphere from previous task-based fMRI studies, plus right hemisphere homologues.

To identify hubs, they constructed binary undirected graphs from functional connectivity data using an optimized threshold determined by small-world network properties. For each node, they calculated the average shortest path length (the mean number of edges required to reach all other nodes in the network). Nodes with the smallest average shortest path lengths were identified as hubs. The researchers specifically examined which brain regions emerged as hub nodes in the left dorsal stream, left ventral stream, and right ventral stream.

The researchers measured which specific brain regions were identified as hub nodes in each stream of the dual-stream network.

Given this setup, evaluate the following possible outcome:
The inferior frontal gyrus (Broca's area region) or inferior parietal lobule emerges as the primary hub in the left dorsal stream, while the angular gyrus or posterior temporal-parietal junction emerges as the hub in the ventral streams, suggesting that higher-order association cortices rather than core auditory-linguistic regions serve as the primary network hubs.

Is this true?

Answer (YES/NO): NO